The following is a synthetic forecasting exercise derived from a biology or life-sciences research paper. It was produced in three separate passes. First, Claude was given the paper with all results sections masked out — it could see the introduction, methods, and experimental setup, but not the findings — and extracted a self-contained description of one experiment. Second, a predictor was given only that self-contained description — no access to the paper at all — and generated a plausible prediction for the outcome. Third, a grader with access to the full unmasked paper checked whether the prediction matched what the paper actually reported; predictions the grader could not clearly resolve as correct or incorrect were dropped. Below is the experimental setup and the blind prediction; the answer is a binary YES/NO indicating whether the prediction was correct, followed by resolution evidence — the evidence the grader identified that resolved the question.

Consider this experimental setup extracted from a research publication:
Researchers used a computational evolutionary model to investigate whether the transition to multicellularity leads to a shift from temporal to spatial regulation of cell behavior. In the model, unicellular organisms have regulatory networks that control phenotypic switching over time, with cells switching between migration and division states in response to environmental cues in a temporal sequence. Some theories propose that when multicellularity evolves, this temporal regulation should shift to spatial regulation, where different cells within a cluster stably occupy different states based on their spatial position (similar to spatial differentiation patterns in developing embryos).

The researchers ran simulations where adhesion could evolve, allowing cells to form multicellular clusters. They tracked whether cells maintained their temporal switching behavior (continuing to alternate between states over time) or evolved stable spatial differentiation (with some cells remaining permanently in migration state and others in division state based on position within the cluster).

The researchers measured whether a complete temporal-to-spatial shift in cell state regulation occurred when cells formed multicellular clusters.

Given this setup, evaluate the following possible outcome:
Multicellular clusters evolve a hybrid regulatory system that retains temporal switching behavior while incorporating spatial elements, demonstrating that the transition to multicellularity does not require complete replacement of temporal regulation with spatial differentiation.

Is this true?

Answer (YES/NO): YES